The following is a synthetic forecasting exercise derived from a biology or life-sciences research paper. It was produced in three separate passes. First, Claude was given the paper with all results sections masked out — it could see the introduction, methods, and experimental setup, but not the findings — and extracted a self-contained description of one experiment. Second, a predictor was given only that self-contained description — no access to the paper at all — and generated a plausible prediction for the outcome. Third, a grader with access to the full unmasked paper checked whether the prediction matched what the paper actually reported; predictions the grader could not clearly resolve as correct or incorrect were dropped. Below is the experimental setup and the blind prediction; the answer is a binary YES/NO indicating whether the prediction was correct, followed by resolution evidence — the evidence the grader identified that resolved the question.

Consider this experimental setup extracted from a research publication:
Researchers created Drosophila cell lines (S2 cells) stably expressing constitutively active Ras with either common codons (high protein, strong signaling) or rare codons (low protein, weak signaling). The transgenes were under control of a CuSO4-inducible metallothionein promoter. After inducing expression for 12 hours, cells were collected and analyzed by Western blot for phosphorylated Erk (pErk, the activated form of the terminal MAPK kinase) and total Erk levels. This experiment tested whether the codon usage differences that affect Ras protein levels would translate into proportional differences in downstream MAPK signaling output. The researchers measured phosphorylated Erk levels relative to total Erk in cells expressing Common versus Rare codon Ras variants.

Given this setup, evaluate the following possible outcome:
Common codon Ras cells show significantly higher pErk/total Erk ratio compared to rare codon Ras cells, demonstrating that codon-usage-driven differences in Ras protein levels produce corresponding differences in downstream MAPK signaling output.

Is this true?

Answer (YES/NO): YES